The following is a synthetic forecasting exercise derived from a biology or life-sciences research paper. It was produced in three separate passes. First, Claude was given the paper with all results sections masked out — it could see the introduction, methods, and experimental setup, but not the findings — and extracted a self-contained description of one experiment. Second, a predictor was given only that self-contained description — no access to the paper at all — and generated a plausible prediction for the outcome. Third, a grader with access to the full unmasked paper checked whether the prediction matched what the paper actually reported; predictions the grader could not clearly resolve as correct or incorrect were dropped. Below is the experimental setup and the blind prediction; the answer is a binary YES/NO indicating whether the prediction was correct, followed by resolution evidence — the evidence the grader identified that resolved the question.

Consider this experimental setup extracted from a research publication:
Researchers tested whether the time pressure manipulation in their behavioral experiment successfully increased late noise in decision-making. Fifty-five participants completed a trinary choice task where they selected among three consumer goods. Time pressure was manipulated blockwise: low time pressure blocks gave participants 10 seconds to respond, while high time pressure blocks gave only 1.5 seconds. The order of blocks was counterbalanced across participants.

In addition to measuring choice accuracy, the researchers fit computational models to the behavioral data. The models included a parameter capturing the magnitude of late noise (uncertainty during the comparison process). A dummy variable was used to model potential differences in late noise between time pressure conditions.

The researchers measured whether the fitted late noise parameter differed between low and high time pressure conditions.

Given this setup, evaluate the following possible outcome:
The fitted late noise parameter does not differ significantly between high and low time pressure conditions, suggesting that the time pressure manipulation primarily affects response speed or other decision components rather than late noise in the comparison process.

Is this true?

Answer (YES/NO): NO